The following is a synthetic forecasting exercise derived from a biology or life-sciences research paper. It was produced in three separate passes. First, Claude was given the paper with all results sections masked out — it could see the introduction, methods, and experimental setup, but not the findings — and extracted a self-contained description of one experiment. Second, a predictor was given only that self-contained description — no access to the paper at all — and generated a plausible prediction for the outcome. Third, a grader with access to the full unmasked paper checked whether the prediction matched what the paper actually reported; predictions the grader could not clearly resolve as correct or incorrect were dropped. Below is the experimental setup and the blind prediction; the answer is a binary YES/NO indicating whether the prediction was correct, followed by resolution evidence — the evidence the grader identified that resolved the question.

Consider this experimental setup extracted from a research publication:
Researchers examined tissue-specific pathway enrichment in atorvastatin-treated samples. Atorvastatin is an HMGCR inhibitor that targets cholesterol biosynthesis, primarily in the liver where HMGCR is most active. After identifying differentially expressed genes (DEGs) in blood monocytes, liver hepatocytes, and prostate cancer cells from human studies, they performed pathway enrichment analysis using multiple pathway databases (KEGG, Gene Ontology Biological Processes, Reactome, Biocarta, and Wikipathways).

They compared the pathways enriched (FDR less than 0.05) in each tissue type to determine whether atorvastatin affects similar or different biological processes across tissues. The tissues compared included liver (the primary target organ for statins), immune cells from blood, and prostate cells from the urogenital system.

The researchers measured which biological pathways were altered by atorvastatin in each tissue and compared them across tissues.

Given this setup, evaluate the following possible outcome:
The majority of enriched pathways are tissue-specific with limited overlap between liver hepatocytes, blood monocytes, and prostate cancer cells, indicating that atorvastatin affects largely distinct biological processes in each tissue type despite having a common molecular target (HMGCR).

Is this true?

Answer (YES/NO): YES